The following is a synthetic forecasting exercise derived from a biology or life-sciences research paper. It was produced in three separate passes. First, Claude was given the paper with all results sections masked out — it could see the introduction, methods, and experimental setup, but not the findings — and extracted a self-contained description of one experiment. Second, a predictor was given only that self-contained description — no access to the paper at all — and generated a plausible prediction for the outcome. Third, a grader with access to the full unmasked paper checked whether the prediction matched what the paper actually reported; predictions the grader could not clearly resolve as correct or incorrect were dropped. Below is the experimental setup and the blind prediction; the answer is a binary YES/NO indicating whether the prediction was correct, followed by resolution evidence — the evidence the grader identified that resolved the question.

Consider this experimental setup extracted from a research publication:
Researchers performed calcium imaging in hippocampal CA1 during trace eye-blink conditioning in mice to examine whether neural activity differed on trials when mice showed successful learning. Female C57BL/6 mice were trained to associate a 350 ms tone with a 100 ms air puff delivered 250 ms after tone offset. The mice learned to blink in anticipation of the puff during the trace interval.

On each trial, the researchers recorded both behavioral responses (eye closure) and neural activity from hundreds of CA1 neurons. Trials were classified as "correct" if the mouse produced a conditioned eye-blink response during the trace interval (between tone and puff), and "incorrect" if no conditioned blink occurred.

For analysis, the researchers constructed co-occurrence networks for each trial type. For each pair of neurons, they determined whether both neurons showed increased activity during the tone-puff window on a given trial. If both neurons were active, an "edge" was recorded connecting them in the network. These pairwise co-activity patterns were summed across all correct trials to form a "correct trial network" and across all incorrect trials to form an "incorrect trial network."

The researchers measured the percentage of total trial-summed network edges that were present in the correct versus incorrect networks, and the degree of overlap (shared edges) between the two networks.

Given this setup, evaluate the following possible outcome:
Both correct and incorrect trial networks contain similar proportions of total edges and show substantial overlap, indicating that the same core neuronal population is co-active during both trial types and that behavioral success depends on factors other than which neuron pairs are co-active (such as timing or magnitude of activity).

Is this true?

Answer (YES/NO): NO